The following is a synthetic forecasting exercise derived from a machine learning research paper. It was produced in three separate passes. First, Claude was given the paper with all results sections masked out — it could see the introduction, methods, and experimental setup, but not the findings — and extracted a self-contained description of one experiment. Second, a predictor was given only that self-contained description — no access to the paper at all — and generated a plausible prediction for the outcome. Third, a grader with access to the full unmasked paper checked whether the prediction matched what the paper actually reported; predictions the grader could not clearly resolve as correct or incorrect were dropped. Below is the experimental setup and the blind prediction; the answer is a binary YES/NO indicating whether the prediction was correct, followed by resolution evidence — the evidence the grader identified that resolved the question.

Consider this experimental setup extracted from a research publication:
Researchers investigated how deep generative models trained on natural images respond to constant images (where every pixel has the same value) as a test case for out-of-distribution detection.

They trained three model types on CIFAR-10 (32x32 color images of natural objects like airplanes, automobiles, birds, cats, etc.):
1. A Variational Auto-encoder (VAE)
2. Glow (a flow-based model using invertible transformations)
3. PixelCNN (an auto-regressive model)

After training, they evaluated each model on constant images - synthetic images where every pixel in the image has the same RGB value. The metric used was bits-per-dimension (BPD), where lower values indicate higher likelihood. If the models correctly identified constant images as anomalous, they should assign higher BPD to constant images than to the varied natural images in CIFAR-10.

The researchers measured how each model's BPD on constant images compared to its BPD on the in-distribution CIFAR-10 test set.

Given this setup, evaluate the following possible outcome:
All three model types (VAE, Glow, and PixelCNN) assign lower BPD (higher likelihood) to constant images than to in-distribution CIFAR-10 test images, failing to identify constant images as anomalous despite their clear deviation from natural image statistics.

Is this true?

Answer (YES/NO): YES